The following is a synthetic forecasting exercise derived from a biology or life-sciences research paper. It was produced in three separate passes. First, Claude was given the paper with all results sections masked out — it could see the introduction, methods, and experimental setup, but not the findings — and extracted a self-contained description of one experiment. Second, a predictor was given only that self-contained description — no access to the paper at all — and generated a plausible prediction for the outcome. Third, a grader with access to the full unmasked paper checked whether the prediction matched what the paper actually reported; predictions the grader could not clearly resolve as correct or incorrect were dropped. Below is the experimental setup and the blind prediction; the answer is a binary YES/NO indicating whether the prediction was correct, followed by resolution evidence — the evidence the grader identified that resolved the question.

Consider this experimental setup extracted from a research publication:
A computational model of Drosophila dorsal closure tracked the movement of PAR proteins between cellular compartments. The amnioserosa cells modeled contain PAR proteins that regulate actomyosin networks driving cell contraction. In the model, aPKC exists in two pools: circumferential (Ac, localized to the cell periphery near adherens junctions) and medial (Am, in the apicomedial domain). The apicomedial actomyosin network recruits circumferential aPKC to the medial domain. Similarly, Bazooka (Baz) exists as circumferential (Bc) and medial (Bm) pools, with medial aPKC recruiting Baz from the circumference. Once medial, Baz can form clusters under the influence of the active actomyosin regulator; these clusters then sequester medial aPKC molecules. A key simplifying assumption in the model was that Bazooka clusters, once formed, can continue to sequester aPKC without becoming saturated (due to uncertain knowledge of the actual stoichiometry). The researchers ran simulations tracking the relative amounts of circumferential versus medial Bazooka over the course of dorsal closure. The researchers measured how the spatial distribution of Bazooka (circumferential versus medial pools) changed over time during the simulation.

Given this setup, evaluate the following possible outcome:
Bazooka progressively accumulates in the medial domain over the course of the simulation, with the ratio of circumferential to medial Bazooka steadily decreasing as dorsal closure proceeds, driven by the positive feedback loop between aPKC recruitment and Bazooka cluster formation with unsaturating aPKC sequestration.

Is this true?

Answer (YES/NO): NO